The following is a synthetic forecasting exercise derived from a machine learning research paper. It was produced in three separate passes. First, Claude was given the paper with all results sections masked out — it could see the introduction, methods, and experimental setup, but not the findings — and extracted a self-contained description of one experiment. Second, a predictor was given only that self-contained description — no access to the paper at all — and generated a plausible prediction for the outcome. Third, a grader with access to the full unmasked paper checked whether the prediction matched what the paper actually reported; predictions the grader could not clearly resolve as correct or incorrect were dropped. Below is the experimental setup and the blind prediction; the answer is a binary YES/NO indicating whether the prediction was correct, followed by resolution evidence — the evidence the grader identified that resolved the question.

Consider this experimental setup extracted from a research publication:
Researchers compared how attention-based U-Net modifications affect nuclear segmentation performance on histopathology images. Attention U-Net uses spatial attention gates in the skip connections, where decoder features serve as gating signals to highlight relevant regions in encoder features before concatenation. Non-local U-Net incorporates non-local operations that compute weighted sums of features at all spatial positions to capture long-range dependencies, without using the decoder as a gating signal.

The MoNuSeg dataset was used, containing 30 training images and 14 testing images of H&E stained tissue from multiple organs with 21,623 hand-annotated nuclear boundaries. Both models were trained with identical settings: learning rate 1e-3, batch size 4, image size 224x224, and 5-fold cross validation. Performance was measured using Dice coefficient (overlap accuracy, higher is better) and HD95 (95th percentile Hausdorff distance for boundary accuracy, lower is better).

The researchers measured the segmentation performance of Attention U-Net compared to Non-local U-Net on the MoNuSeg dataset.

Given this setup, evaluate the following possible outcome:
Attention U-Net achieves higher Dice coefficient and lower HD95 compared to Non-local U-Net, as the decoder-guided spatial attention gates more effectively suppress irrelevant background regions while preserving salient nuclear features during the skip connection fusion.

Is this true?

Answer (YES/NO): NO